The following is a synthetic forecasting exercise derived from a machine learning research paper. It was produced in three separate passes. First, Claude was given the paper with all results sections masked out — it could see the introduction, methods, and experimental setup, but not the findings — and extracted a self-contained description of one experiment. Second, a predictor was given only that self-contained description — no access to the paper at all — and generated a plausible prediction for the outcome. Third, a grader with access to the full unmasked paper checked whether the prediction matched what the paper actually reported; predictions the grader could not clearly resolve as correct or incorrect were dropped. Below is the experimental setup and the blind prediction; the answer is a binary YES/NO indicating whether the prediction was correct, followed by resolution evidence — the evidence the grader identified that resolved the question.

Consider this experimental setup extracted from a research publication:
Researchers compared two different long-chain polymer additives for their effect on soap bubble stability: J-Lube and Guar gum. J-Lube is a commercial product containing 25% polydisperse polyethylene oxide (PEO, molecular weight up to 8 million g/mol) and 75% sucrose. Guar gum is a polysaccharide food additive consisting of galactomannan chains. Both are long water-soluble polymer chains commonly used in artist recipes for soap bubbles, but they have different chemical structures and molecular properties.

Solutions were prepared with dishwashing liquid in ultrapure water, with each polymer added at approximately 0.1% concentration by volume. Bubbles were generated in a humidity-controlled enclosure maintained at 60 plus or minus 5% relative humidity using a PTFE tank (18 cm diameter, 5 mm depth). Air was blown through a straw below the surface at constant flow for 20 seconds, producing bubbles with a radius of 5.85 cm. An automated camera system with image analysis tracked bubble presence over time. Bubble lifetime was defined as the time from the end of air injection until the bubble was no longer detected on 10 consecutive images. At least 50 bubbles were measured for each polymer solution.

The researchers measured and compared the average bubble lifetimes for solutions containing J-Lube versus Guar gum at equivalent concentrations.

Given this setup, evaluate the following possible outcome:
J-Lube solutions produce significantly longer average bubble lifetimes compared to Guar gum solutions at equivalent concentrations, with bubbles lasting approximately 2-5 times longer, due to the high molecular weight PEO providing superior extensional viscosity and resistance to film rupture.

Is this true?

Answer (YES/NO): NO